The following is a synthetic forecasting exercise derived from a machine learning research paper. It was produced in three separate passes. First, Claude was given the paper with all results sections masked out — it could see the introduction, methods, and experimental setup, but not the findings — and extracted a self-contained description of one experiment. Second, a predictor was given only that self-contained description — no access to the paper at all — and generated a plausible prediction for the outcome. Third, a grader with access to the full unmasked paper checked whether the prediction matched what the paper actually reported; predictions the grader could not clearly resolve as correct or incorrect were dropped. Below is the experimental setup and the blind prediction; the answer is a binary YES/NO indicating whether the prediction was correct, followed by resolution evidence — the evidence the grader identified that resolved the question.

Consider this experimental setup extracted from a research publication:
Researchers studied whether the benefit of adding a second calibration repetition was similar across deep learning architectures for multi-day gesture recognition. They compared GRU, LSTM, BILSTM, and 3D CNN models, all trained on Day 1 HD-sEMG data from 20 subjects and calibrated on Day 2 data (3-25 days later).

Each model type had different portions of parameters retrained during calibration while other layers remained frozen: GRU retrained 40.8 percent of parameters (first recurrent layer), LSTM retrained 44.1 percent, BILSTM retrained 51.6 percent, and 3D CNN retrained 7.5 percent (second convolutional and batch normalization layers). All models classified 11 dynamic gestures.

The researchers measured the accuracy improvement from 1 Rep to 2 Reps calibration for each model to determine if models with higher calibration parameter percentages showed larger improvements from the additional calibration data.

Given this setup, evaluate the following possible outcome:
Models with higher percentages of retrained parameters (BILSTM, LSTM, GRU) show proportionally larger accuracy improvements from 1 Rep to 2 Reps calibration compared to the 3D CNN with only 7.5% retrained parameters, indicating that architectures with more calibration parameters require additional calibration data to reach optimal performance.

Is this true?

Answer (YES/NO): NO